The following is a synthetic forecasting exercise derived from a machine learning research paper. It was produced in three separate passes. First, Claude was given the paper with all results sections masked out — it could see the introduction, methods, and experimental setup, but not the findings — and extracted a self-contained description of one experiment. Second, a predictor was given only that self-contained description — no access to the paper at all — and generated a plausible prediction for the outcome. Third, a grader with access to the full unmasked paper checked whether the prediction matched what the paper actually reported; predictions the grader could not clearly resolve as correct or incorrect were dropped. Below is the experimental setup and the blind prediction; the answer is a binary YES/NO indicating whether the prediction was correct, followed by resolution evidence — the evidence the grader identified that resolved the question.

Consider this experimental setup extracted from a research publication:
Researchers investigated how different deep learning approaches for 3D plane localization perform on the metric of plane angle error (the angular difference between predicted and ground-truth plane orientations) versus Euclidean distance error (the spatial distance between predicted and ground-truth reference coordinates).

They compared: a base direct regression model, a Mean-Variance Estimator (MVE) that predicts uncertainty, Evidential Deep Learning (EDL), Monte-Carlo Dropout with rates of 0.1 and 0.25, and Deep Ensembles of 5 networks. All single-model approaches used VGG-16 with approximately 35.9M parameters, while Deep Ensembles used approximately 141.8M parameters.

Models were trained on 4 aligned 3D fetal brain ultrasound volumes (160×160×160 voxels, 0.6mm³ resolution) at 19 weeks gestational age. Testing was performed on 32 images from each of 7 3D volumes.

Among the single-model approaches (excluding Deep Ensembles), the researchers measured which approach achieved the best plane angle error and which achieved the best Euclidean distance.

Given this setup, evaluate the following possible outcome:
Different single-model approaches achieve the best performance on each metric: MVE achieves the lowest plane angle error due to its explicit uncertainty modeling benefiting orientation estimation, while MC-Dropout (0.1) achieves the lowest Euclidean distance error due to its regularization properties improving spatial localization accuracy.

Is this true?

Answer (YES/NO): NO